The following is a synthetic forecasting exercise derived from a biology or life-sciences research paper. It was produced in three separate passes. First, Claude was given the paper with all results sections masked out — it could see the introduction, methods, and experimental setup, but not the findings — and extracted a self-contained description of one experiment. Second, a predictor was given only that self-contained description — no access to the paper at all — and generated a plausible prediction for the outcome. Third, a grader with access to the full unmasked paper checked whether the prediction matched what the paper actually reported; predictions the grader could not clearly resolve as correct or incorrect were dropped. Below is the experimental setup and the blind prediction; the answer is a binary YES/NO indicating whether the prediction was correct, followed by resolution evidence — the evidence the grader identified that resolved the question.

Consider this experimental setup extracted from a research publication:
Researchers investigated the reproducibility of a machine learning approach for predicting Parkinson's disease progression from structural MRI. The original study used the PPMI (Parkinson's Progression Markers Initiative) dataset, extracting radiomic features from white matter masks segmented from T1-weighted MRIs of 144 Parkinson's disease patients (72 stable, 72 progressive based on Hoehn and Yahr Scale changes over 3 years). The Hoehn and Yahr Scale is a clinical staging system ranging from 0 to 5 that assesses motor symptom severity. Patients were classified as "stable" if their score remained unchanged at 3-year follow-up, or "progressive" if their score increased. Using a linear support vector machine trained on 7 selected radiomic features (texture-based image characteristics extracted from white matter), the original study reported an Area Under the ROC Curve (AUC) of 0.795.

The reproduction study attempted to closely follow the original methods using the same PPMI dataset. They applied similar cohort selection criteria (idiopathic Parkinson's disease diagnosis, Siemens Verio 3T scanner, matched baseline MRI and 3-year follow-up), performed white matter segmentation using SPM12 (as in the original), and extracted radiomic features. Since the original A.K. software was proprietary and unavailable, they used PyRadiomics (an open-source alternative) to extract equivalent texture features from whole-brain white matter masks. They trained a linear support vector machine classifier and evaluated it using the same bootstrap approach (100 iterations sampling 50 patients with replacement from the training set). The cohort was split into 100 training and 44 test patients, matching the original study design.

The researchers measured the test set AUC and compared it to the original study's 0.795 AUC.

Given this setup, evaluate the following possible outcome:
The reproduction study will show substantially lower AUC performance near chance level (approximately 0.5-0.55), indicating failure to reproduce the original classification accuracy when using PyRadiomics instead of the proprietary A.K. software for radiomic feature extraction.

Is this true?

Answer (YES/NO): YES